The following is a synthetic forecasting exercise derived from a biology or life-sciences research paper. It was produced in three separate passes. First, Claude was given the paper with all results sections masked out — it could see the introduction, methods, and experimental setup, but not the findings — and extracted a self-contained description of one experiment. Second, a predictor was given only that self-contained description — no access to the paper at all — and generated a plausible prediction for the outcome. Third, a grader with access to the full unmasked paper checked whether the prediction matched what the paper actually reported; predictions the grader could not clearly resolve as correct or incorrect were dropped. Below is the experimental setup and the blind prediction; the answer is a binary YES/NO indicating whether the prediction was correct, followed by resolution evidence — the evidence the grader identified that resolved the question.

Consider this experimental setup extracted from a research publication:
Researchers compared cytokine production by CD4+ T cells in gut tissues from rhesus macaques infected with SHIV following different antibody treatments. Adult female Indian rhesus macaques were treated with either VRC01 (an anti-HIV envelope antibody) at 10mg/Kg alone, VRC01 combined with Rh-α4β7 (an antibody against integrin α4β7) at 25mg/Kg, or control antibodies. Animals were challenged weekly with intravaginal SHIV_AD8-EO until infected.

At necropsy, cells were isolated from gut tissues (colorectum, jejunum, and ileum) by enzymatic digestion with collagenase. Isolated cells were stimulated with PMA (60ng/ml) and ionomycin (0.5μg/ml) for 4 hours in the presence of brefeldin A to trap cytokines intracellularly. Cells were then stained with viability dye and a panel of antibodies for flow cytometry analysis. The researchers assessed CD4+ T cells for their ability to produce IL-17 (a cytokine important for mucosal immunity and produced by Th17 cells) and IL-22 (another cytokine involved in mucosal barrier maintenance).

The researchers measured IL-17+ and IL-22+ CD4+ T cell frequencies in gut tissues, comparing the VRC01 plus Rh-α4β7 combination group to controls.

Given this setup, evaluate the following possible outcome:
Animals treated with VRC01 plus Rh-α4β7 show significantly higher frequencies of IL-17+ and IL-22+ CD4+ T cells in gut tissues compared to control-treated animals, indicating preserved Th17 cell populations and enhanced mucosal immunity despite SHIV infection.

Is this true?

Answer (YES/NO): NO